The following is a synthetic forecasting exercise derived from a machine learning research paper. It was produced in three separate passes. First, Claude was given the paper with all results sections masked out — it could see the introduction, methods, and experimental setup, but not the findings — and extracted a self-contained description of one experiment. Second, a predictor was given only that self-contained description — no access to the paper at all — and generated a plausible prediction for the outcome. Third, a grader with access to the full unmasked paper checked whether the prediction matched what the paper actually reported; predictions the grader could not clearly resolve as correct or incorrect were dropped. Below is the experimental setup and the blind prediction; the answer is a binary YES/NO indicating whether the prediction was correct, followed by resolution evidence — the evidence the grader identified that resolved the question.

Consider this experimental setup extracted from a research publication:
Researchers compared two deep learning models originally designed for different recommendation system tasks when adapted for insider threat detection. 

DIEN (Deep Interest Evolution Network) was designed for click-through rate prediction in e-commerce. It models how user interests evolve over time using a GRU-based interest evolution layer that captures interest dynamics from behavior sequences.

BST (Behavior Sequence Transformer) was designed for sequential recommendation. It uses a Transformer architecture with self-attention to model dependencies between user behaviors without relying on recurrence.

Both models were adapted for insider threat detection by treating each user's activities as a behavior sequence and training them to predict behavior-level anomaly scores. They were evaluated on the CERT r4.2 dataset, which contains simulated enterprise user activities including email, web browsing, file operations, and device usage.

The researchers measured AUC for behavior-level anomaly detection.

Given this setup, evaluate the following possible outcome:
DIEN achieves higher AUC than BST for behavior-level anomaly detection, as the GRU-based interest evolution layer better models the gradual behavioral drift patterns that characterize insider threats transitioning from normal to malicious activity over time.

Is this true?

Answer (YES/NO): YES